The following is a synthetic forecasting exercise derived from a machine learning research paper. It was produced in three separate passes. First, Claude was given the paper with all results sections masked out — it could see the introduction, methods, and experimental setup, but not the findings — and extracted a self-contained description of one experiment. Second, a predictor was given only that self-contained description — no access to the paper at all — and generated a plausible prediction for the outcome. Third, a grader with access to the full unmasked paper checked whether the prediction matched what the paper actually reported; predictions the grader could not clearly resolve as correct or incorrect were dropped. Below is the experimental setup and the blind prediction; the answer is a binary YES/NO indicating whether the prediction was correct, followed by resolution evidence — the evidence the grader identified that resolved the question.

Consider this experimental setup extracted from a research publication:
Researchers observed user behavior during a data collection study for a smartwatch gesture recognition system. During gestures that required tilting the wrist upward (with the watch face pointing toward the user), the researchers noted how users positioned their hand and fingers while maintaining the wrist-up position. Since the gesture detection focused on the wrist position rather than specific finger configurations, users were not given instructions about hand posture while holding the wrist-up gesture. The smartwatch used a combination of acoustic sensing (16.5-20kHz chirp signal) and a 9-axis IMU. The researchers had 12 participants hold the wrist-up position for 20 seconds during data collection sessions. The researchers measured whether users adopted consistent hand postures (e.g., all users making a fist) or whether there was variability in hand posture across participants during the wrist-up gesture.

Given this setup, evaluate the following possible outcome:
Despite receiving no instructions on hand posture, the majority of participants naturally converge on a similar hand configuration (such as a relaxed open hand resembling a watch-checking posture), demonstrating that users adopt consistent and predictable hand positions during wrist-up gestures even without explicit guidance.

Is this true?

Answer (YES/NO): NO